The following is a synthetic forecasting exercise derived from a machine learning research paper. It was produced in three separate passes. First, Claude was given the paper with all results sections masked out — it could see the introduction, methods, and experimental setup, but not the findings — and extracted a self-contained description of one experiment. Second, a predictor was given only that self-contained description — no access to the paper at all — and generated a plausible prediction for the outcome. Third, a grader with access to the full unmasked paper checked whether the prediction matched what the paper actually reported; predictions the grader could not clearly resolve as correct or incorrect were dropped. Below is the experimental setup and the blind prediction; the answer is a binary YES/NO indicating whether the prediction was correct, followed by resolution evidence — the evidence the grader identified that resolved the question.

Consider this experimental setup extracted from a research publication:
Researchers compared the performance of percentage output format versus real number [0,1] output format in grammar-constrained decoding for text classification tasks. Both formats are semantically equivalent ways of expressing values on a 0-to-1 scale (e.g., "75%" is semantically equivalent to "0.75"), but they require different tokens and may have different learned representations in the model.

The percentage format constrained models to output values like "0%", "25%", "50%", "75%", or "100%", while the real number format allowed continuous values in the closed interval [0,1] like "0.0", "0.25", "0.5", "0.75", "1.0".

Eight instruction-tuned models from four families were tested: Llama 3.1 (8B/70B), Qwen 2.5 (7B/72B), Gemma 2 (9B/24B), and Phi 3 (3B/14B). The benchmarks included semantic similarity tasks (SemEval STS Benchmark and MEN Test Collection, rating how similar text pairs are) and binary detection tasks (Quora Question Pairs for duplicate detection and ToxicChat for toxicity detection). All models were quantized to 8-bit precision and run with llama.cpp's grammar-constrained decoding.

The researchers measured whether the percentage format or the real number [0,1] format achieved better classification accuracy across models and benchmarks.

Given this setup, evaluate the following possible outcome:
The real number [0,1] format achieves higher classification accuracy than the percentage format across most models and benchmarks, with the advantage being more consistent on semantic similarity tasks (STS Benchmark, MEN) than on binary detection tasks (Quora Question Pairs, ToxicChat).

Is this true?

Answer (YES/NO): NO